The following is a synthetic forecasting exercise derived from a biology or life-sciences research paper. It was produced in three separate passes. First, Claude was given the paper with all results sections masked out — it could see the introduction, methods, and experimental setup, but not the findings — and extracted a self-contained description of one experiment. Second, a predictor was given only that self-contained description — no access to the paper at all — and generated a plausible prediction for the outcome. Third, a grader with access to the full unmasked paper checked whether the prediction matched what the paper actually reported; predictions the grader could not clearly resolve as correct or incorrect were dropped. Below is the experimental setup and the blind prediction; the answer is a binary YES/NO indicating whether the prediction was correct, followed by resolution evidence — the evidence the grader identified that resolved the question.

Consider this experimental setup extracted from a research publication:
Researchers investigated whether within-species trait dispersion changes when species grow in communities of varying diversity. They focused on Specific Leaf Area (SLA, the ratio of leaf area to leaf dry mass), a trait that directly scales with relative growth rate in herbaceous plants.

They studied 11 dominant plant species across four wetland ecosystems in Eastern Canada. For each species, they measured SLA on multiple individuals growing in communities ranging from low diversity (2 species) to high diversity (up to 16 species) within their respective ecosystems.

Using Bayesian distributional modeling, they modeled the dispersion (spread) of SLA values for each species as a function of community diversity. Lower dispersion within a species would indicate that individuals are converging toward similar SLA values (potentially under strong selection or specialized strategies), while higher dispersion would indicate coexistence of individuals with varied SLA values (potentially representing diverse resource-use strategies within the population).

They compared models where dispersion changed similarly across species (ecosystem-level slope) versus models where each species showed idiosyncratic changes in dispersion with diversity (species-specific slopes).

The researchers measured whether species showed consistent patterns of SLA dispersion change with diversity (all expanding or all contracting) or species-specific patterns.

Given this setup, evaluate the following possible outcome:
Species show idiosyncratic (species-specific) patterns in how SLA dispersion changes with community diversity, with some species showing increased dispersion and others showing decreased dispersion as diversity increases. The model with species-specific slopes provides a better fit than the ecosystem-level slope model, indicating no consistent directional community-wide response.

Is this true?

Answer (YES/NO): YES